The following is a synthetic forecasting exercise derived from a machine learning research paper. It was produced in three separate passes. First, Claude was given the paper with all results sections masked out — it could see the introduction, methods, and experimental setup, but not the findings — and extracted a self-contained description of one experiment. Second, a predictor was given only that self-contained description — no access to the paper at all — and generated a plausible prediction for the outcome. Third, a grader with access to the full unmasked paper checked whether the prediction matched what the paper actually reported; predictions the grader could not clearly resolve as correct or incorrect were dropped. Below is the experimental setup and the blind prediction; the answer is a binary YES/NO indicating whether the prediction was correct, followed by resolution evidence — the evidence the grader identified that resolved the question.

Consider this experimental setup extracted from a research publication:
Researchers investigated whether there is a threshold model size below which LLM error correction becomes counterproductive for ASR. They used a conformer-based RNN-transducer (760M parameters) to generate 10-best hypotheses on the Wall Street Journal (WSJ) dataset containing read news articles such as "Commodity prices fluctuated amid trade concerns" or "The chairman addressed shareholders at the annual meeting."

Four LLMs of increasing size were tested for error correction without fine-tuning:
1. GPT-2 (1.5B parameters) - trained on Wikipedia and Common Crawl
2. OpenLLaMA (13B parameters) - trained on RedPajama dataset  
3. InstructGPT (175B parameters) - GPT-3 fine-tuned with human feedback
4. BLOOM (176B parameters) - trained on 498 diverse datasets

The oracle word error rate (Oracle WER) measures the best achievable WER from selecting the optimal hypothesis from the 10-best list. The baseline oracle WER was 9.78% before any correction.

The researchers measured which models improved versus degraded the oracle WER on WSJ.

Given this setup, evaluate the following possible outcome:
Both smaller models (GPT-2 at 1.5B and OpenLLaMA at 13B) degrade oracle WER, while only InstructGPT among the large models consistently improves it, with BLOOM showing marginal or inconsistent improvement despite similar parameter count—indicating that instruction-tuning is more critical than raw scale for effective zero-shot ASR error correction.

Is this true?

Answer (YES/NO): NO